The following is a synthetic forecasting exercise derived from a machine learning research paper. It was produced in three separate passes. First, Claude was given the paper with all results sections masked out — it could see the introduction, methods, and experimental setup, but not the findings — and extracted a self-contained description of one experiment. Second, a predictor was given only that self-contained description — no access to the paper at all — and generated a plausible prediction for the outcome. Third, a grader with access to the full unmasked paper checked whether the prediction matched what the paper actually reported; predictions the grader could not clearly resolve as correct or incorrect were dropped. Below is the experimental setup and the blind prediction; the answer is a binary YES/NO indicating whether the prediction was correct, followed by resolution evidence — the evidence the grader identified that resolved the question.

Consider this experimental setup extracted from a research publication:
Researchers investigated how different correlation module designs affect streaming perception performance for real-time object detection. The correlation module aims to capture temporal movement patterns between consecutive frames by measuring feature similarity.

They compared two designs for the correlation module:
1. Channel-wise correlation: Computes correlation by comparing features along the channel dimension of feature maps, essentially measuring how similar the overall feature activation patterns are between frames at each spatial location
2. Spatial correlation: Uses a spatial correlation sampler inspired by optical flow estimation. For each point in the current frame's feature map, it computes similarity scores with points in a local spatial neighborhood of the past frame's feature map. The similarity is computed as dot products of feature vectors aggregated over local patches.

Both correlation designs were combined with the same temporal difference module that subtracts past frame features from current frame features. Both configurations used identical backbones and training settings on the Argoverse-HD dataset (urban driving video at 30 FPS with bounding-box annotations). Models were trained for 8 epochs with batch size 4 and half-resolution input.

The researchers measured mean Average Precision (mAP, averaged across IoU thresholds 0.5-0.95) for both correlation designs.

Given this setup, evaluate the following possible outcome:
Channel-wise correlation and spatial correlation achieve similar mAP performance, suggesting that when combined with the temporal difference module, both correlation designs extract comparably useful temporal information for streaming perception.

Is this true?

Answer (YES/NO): NO